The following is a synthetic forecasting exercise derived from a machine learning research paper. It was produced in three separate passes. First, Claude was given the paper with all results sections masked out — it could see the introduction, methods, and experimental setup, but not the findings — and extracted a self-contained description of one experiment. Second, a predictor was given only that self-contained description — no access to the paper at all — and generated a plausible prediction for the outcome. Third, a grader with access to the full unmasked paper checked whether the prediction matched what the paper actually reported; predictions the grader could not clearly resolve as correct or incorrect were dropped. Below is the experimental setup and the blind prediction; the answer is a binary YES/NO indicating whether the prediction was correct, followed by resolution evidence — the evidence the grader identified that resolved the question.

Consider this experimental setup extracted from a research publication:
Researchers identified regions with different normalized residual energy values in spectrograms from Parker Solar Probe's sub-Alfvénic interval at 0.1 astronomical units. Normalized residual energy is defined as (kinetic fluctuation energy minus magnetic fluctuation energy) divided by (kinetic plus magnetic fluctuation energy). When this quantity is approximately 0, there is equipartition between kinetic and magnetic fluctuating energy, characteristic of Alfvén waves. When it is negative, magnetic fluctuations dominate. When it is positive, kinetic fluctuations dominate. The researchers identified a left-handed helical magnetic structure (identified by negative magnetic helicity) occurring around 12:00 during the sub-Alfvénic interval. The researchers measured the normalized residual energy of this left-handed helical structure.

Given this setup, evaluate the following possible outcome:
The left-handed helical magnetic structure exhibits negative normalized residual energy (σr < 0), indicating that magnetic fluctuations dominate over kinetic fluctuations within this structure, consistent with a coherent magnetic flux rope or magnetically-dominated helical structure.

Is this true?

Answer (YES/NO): NO